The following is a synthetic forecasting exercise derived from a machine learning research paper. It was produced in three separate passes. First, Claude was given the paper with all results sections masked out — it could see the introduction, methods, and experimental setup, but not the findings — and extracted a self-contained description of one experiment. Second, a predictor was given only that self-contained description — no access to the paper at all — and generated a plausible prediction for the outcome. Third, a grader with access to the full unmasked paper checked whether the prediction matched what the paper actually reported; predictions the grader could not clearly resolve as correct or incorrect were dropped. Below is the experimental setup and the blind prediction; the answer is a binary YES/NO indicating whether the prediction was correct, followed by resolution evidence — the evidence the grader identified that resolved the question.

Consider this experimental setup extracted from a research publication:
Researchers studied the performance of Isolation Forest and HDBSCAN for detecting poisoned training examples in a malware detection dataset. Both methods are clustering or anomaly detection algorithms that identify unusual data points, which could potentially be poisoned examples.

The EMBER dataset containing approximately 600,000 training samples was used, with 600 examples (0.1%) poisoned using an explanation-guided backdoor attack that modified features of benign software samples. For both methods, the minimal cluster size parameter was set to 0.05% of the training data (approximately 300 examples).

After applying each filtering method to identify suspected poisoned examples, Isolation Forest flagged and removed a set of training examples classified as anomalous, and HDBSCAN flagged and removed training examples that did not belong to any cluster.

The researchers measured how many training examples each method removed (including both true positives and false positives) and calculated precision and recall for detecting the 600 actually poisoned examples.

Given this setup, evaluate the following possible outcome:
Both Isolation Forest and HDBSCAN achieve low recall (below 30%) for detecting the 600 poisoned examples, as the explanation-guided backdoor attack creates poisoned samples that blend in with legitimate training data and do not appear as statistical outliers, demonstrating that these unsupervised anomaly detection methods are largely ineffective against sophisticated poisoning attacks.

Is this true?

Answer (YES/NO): NO